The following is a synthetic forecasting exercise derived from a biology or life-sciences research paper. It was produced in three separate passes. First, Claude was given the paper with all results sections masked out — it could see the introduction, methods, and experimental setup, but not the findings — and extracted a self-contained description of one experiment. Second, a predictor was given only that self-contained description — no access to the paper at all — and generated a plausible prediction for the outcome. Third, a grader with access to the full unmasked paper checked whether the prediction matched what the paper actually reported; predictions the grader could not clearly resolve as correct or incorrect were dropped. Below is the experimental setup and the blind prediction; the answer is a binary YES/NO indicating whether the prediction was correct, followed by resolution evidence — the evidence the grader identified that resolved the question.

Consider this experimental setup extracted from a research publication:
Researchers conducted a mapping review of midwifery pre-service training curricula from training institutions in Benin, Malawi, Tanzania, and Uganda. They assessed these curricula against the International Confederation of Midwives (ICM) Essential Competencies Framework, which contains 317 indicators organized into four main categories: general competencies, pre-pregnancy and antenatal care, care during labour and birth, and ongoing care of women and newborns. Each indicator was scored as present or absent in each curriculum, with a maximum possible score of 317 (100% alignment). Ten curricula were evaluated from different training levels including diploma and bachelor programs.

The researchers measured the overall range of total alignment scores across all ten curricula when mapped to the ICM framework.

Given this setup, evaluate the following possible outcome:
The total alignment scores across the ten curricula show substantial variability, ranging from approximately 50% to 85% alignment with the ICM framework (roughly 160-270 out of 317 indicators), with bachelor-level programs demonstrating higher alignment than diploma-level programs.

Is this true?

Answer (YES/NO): NO